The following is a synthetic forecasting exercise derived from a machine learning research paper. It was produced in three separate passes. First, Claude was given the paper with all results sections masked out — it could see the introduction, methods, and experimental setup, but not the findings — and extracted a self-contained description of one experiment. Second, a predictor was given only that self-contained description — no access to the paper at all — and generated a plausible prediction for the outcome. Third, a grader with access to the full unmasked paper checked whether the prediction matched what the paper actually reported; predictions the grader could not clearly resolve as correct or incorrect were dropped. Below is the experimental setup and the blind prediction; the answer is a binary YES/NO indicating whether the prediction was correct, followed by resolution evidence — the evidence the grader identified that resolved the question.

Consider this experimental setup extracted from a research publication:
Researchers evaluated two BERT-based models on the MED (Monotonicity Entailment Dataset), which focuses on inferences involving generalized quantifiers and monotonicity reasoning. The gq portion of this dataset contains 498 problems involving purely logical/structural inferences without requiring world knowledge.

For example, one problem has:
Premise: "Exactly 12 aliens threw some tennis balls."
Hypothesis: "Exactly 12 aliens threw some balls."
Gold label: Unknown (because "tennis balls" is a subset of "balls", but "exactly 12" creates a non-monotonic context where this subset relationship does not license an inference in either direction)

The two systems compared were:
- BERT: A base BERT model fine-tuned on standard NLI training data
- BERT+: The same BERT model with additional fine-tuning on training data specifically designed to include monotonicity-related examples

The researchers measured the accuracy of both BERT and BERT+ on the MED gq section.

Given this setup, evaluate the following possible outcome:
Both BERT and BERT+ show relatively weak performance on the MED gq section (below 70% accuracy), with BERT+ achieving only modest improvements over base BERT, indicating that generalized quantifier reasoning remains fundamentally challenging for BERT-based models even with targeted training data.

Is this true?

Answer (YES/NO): NO